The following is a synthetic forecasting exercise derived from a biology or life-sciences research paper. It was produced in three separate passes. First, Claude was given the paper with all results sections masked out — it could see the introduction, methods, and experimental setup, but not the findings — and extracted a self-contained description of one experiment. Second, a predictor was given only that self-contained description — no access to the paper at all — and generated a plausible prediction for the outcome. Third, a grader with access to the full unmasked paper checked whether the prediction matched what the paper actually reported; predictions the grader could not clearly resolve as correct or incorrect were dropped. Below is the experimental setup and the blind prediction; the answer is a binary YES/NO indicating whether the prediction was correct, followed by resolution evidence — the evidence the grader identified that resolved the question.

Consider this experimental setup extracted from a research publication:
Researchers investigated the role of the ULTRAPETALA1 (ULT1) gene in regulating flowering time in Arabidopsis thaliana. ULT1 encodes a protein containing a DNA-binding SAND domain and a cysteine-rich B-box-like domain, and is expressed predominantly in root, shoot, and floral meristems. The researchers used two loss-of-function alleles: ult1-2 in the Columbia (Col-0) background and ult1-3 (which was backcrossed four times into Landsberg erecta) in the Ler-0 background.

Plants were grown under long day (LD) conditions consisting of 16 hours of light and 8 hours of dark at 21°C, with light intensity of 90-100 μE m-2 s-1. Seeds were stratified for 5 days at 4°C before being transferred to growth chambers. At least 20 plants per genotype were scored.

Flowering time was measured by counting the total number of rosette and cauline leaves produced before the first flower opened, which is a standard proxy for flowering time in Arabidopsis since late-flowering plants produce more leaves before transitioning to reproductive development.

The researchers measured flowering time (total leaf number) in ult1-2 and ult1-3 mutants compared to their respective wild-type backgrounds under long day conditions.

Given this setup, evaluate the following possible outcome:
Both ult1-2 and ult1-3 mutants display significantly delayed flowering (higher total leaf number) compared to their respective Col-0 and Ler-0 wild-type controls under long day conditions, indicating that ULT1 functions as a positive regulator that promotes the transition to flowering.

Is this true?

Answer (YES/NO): YES